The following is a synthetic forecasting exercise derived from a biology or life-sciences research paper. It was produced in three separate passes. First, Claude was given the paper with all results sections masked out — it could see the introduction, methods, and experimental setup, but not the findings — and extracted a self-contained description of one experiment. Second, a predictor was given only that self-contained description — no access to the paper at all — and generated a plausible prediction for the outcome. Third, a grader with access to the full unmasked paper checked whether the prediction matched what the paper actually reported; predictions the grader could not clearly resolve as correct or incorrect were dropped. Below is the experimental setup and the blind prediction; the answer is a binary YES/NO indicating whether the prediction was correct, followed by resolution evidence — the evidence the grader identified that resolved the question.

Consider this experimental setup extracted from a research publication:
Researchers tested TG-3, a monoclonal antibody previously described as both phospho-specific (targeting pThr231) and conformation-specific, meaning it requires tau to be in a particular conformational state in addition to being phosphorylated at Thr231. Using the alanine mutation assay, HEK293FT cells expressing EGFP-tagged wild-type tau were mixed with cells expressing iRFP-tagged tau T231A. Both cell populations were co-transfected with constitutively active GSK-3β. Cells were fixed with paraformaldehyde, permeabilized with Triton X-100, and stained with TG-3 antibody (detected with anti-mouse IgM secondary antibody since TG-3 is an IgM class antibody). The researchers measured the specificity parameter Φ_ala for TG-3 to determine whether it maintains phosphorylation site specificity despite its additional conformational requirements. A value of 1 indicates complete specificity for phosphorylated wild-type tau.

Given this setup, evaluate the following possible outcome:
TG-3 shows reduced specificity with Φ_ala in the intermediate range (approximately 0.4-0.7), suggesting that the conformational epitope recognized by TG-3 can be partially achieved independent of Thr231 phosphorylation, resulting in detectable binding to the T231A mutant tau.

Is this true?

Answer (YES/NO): NO